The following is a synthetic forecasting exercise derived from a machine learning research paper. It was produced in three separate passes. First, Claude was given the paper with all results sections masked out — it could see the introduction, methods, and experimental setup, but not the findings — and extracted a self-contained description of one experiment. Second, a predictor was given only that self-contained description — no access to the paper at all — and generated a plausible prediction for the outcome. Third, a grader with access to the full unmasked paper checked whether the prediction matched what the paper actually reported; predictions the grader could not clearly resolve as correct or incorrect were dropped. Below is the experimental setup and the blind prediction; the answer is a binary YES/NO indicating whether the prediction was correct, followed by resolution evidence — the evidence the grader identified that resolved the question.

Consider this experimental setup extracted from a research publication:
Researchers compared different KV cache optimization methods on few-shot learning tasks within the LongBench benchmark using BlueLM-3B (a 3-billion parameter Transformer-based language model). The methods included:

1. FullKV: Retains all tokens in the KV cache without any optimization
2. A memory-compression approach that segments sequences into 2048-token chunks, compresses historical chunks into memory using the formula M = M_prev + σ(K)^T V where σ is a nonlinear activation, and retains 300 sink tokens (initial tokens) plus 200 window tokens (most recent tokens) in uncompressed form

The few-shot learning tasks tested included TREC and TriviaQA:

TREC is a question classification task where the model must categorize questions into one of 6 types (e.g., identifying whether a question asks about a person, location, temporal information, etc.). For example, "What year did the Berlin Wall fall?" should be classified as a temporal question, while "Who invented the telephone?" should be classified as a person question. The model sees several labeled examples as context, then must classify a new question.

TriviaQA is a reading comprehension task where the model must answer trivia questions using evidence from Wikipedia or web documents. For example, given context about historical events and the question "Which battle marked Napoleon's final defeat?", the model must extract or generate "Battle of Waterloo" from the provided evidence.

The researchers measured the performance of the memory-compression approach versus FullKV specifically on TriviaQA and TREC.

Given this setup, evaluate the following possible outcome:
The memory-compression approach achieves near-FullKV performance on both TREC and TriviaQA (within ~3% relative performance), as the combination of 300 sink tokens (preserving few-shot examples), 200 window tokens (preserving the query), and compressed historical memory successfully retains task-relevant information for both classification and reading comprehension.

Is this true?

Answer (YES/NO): NO